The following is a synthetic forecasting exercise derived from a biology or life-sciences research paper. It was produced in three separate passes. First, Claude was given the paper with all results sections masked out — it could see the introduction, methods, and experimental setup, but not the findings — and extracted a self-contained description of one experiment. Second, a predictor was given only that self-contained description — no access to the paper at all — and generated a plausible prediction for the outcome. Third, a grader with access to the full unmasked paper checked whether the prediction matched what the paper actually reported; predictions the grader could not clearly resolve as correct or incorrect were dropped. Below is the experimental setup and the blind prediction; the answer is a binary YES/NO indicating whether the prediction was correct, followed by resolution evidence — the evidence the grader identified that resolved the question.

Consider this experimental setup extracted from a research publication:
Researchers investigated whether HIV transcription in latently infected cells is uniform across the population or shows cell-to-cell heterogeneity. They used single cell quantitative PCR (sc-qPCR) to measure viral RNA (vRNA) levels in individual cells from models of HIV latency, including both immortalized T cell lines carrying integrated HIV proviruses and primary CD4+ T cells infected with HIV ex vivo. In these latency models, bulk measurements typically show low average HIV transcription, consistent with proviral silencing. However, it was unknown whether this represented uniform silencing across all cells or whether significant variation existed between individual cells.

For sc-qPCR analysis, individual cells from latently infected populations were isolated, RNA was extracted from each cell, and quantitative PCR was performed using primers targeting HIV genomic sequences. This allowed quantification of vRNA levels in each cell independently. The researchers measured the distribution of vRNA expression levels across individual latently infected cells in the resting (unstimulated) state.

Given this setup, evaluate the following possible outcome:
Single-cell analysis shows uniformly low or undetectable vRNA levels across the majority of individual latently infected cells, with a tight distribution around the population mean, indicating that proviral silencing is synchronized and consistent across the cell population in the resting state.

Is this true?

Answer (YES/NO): NO